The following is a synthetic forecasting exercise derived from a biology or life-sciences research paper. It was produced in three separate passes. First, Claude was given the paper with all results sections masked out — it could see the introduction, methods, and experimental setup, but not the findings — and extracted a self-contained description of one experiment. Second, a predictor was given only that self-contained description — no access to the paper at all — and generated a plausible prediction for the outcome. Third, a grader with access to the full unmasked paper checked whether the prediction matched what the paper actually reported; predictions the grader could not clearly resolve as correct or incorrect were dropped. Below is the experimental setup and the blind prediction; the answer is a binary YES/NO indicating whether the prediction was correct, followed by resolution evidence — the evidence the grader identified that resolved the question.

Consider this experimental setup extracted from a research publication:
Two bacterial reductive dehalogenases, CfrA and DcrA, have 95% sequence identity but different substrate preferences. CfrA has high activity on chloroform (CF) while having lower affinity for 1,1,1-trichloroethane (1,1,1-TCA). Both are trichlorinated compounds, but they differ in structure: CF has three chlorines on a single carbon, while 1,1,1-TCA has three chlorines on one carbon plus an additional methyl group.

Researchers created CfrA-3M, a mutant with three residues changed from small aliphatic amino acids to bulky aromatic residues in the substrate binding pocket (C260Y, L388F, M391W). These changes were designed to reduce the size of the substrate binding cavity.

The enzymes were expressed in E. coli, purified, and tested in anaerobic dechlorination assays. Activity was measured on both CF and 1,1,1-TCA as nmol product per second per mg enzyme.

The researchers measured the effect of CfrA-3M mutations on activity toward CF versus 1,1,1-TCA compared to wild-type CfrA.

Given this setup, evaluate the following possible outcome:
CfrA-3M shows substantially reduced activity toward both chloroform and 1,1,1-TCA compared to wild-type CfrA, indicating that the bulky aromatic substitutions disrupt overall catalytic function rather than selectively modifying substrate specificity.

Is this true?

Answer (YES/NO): NO